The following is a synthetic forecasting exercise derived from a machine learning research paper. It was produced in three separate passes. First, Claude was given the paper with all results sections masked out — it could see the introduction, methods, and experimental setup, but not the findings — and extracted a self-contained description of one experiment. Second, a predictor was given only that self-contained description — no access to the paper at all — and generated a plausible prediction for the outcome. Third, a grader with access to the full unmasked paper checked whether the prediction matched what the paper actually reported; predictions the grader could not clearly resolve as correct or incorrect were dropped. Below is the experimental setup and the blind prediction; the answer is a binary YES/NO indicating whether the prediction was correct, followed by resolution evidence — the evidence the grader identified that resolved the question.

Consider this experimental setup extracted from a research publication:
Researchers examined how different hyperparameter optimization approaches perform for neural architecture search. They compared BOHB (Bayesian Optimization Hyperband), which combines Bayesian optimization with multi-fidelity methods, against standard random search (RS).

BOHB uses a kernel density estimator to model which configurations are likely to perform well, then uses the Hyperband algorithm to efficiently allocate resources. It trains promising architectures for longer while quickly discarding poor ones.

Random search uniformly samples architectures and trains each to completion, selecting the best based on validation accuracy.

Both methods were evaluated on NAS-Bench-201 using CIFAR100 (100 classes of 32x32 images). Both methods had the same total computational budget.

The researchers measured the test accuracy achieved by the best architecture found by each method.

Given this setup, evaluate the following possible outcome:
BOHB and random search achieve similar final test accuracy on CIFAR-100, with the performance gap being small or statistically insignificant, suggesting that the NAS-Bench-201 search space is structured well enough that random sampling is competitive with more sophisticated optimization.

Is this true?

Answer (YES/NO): YES